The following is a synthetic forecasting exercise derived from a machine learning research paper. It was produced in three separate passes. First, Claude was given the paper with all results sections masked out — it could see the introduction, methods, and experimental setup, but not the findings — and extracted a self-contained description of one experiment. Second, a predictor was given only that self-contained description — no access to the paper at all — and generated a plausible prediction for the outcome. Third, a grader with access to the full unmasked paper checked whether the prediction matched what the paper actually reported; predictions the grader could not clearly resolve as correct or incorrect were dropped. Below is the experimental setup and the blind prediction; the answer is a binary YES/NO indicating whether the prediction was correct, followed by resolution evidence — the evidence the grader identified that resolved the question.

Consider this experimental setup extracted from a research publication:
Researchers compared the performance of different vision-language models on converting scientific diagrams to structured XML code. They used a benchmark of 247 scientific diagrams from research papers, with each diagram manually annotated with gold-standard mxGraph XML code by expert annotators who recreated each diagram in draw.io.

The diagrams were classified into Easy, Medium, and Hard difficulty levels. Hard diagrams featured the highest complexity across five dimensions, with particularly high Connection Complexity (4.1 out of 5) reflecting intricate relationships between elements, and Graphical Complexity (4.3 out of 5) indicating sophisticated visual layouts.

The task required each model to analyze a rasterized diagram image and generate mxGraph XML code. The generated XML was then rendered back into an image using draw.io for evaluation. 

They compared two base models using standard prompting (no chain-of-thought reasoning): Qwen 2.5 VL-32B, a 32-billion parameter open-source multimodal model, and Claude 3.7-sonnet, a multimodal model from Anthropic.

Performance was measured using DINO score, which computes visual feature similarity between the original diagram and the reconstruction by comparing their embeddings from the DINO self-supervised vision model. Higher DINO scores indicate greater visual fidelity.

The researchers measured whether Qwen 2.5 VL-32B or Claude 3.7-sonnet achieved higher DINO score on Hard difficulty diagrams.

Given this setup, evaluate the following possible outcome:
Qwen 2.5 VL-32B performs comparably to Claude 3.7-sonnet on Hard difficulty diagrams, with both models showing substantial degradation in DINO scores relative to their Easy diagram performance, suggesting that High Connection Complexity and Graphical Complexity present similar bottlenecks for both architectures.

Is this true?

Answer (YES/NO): NO